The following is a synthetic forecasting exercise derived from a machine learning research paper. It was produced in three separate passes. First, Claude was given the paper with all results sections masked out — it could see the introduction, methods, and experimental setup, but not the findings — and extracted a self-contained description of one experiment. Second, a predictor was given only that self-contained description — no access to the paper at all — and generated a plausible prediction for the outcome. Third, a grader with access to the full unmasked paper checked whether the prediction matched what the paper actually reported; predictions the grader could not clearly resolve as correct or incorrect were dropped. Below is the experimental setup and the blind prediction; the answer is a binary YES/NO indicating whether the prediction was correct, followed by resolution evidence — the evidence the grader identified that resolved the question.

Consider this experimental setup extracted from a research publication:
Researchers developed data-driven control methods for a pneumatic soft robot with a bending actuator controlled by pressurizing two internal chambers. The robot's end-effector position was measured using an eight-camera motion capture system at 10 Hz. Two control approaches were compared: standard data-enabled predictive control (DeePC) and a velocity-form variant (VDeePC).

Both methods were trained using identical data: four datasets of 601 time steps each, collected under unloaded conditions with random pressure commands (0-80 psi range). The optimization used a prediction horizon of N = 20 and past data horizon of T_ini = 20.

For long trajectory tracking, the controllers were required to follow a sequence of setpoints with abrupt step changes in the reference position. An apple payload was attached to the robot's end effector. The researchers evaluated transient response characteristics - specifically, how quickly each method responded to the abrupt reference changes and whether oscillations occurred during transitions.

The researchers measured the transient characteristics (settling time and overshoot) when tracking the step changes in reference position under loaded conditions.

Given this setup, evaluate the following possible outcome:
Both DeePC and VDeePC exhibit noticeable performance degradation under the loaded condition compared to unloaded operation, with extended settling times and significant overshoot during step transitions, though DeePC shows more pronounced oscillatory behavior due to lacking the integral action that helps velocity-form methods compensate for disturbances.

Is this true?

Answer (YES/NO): NO